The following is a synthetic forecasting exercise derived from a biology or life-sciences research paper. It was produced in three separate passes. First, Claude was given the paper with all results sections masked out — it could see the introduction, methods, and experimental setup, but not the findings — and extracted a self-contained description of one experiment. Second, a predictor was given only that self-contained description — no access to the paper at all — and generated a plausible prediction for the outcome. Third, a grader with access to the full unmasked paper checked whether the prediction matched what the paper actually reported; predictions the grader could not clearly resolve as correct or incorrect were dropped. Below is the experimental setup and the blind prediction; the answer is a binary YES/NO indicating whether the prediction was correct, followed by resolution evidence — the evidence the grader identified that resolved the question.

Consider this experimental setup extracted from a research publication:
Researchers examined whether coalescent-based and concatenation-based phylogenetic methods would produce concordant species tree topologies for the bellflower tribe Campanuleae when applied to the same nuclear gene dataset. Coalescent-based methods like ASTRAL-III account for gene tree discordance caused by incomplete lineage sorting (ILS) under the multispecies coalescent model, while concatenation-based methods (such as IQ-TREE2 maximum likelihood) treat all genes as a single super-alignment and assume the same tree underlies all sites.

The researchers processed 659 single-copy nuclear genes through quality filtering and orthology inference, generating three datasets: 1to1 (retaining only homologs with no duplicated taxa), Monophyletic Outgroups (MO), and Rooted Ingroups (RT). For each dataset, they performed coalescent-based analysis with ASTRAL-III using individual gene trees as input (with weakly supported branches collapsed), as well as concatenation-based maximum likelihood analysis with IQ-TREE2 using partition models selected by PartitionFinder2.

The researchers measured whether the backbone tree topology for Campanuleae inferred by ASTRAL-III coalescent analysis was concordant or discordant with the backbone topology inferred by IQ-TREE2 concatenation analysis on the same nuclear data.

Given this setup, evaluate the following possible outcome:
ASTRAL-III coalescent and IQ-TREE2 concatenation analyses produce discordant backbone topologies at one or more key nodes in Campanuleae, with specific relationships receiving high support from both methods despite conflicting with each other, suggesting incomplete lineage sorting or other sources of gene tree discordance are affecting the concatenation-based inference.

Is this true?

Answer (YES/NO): NO